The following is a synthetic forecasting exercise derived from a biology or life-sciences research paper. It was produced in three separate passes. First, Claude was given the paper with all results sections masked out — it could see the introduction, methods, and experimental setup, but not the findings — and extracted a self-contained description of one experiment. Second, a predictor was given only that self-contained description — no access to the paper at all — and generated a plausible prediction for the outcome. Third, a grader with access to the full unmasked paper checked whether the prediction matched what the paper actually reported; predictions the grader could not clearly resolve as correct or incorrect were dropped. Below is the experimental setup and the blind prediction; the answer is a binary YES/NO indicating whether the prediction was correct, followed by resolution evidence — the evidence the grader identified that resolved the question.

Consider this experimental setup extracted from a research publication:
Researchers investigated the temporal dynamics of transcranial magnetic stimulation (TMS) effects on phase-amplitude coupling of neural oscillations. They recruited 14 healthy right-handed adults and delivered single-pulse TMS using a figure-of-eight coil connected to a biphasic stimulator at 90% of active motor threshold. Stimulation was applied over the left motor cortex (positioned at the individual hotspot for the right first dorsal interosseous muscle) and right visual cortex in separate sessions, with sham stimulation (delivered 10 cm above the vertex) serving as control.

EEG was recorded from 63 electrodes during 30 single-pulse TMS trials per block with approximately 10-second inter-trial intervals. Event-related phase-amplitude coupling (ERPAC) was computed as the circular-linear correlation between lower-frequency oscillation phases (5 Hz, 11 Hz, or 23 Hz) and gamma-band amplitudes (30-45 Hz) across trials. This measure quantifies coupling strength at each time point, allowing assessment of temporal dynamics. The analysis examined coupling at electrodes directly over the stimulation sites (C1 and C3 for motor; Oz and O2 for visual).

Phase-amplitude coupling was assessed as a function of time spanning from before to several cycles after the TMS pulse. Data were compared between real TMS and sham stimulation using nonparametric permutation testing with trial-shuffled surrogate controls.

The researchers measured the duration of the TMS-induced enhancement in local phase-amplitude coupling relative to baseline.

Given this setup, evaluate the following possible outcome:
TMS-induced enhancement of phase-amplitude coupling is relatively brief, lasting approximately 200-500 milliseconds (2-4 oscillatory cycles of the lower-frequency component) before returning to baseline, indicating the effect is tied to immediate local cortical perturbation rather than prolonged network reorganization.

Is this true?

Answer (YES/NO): NO